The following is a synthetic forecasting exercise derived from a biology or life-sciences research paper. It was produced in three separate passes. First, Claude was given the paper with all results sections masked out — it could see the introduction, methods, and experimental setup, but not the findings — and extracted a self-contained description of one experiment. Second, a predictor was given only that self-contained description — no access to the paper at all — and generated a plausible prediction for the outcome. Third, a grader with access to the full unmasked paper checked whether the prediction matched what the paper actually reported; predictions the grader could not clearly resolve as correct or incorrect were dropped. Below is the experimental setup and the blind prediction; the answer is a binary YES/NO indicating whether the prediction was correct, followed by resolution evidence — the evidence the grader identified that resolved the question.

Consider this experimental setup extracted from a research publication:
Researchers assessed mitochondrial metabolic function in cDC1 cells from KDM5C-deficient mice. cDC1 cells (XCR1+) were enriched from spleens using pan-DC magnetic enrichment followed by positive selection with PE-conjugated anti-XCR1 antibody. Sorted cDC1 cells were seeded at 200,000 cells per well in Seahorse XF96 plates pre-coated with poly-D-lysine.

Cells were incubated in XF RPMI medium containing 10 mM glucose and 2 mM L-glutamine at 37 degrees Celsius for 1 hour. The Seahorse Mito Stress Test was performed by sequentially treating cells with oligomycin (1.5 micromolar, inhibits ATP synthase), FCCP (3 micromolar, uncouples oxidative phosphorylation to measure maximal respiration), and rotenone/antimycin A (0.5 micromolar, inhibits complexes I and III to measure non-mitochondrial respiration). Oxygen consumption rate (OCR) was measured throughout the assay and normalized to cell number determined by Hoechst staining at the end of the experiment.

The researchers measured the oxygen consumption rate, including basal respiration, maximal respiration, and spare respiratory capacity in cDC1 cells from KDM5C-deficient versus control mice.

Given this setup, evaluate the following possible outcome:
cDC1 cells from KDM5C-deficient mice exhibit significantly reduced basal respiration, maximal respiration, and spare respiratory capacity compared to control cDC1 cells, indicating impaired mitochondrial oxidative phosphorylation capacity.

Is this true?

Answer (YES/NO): NO